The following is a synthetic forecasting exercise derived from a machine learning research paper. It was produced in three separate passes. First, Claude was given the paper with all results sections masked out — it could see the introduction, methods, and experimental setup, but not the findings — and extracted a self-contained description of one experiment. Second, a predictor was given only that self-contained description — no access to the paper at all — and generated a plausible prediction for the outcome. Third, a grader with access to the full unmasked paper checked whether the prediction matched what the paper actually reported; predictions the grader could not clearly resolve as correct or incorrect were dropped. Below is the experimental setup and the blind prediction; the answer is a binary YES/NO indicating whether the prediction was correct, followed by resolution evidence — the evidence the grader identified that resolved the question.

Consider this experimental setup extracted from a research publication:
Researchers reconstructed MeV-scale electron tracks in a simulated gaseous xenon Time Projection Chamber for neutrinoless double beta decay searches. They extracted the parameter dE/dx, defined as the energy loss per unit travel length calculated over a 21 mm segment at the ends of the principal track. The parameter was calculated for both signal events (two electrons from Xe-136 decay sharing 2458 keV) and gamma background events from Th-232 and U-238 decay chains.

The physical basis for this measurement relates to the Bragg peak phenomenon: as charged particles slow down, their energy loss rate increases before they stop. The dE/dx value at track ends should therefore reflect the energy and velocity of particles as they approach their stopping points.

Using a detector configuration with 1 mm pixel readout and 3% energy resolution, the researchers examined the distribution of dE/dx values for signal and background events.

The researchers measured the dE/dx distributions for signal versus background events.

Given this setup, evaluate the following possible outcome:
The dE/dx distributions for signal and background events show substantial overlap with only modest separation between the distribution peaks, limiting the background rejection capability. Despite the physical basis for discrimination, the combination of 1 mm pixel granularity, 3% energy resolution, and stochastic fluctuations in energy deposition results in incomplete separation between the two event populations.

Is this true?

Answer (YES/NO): NO